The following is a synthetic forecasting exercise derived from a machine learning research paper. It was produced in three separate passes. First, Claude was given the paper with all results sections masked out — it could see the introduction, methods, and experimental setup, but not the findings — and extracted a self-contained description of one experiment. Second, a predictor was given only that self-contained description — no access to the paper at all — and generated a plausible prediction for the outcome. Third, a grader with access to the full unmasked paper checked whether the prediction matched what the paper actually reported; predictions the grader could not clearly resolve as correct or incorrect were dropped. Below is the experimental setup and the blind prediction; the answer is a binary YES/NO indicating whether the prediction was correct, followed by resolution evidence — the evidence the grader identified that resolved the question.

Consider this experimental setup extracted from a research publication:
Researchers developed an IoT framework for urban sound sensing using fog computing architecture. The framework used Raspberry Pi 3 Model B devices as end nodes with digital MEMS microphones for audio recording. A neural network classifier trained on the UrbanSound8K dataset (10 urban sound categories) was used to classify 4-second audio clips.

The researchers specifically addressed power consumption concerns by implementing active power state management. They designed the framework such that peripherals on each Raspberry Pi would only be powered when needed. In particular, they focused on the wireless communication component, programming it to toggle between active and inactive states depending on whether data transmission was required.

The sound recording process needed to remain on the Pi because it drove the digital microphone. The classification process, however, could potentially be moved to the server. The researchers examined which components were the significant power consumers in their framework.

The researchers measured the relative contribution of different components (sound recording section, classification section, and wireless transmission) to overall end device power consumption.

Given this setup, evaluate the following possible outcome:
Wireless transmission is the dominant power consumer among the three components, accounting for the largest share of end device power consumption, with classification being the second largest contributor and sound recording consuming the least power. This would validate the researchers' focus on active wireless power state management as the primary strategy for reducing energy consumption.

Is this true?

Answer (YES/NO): NO